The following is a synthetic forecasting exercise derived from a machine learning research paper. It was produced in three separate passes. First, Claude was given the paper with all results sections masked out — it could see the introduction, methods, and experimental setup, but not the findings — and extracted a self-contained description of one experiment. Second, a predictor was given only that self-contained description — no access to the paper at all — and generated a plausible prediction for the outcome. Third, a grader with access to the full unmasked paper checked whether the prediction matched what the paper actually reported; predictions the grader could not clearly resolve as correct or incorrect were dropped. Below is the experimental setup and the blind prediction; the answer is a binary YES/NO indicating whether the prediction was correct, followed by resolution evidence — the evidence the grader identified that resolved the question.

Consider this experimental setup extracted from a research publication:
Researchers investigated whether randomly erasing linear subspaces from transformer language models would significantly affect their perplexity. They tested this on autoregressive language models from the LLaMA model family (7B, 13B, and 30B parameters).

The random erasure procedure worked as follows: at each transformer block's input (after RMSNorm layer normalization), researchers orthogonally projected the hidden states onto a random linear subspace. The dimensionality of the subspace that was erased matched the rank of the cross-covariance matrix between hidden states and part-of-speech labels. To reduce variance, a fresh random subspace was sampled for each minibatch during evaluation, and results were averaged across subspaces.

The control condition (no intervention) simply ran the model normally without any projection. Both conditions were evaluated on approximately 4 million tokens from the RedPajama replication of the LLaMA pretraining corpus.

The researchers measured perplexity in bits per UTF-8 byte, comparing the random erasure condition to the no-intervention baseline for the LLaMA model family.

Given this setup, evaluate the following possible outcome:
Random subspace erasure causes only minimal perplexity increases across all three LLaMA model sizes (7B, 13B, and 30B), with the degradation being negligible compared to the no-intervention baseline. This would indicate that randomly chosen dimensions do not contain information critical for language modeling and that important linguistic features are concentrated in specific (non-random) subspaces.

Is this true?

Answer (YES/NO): YES